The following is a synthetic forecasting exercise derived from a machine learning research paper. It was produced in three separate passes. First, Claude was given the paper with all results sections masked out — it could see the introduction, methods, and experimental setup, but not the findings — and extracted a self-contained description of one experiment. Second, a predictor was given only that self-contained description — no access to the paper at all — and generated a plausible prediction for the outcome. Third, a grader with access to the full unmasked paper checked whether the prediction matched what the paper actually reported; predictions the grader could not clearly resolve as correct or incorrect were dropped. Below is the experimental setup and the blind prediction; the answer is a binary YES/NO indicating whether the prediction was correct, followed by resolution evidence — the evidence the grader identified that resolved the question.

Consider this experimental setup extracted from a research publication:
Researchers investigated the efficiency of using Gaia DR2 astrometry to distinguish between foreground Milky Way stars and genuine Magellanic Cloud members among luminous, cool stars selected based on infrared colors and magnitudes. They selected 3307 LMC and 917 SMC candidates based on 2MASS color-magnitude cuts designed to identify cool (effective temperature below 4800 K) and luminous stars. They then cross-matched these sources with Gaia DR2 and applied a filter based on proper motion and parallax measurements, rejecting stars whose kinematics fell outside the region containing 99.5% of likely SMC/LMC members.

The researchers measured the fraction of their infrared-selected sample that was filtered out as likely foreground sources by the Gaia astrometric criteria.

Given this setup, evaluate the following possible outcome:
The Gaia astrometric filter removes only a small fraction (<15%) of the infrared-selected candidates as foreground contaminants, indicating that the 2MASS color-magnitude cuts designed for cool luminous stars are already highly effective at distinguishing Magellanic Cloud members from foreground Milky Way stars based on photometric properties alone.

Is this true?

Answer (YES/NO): NO